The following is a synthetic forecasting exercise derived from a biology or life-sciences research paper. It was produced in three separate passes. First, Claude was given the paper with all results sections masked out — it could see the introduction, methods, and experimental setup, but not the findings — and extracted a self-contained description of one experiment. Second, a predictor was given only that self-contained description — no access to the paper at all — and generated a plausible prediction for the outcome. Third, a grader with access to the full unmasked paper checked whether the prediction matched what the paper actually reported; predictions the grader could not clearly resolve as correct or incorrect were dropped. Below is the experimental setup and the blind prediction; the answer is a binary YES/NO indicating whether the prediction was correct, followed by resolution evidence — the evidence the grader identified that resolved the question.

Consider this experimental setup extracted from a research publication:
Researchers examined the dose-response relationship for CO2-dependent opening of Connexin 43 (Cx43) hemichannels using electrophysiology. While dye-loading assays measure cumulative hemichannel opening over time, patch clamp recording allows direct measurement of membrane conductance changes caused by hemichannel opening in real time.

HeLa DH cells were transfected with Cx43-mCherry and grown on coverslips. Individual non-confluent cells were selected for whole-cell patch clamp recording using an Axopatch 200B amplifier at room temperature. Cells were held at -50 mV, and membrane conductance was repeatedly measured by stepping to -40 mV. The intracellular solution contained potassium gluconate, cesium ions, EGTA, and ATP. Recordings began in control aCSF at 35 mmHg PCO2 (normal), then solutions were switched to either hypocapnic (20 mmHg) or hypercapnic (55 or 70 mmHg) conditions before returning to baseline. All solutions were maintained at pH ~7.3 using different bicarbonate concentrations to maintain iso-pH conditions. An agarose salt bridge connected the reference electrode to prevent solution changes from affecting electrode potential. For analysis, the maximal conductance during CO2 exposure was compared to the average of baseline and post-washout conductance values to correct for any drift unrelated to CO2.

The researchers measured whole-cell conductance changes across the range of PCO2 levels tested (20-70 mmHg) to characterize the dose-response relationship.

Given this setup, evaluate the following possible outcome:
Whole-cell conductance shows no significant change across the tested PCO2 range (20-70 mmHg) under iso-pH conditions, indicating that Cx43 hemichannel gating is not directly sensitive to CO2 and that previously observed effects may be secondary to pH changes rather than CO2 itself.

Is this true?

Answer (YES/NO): NO